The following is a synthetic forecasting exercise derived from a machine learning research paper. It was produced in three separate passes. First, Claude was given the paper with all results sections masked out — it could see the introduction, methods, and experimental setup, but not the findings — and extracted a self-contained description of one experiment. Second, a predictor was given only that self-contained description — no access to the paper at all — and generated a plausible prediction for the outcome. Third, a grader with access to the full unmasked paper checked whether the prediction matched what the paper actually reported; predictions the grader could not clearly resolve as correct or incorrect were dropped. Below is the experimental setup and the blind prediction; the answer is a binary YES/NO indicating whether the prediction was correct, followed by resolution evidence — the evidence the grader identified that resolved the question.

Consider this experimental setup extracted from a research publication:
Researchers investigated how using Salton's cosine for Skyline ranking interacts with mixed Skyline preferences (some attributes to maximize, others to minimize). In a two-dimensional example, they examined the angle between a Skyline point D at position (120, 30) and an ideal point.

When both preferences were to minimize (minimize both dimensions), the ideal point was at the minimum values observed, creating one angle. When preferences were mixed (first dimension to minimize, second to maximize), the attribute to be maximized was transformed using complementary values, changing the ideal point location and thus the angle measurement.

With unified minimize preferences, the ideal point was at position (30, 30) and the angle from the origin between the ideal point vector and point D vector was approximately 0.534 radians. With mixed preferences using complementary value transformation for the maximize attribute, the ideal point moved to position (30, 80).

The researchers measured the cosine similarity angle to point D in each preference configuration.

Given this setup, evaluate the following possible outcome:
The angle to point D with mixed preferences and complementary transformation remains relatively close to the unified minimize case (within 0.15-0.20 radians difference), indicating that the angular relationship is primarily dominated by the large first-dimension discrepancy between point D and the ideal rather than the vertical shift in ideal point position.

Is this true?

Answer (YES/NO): NO